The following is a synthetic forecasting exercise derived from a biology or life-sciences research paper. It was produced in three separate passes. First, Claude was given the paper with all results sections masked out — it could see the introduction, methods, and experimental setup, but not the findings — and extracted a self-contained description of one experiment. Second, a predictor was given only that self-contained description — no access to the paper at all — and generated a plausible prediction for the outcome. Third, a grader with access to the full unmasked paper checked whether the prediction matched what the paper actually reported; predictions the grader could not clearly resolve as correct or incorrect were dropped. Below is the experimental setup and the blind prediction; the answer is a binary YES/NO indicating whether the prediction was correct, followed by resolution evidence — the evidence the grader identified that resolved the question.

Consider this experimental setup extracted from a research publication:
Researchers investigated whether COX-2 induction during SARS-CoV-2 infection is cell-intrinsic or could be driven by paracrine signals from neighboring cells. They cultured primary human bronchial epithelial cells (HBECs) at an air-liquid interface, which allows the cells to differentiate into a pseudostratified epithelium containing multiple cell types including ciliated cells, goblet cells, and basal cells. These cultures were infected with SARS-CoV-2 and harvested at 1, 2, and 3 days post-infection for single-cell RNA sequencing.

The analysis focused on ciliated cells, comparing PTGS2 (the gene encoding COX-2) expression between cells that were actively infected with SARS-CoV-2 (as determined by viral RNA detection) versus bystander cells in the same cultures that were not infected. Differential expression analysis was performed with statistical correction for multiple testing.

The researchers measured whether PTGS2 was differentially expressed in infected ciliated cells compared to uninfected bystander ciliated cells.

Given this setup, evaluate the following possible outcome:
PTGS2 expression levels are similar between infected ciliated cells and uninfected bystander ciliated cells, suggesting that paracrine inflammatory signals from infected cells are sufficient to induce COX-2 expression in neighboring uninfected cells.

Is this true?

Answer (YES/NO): NO